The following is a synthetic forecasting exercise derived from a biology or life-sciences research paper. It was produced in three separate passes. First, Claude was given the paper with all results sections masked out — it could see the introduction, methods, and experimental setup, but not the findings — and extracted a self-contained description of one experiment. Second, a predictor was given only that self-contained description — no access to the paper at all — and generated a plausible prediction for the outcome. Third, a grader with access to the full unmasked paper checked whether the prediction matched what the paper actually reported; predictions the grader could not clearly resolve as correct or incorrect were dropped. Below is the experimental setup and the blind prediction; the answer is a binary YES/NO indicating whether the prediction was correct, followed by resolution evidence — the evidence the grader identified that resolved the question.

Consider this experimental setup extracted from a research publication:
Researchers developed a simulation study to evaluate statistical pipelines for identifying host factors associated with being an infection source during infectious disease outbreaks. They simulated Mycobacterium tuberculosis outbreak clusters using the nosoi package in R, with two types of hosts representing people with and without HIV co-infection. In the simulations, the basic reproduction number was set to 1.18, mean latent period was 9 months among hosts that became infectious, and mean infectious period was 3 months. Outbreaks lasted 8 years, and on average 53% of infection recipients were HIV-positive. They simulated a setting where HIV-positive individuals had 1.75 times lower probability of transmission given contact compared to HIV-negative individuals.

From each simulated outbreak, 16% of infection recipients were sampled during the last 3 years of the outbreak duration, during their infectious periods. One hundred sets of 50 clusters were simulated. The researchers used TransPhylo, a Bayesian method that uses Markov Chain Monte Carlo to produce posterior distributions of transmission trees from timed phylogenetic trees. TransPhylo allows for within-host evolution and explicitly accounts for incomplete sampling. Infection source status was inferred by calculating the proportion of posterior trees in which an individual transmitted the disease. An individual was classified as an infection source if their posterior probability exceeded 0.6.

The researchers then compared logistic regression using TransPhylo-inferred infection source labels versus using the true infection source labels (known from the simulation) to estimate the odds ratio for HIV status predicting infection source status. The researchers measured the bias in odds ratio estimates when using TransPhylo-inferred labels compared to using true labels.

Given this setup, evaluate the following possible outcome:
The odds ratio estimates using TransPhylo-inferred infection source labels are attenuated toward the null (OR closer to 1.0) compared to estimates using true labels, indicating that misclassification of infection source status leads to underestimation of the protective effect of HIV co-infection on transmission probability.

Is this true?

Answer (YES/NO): YES